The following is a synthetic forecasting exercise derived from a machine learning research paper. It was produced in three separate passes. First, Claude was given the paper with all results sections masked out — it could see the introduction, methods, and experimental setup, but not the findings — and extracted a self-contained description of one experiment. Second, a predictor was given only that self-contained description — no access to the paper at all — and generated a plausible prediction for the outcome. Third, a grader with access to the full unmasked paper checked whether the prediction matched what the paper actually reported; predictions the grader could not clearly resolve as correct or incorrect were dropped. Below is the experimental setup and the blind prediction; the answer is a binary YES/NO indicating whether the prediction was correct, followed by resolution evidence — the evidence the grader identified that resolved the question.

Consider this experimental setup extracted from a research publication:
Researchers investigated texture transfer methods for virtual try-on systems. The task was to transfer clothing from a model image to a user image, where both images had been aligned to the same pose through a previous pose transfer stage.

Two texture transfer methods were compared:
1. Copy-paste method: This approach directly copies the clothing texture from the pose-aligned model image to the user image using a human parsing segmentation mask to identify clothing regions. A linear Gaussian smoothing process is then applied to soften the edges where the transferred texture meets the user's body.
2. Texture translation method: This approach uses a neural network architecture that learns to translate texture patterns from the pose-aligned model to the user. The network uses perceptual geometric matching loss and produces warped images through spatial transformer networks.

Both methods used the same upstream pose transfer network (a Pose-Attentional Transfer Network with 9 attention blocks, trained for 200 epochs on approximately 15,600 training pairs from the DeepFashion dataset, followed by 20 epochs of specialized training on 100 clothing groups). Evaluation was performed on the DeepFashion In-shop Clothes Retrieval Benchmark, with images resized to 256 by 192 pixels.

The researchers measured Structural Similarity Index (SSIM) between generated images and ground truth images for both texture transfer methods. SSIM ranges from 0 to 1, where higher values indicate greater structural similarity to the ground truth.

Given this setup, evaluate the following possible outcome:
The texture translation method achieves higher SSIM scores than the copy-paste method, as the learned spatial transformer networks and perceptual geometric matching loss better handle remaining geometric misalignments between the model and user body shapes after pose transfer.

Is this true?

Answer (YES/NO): NO